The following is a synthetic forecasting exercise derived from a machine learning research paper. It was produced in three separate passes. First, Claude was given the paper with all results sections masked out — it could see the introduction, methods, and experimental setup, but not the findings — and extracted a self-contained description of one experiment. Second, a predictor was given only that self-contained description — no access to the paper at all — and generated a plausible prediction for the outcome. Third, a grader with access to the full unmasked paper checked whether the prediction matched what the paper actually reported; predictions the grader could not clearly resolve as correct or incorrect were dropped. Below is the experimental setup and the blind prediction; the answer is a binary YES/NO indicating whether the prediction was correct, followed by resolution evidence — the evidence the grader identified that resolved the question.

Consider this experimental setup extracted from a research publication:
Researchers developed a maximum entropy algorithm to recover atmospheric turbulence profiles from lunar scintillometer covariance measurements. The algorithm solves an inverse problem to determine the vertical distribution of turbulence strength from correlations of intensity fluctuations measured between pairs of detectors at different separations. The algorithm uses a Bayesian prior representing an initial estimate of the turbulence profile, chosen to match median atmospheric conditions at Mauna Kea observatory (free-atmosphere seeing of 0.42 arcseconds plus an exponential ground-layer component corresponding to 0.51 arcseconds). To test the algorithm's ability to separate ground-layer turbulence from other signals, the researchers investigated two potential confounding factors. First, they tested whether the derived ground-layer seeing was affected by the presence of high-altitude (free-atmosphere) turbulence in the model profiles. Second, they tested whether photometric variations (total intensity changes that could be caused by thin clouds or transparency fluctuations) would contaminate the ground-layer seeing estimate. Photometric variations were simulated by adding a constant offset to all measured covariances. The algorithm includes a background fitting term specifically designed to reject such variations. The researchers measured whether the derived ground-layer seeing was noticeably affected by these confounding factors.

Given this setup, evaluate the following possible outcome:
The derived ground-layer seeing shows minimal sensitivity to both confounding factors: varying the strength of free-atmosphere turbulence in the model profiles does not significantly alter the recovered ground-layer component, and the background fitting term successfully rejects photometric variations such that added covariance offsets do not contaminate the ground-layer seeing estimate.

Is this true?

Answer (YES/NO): YES